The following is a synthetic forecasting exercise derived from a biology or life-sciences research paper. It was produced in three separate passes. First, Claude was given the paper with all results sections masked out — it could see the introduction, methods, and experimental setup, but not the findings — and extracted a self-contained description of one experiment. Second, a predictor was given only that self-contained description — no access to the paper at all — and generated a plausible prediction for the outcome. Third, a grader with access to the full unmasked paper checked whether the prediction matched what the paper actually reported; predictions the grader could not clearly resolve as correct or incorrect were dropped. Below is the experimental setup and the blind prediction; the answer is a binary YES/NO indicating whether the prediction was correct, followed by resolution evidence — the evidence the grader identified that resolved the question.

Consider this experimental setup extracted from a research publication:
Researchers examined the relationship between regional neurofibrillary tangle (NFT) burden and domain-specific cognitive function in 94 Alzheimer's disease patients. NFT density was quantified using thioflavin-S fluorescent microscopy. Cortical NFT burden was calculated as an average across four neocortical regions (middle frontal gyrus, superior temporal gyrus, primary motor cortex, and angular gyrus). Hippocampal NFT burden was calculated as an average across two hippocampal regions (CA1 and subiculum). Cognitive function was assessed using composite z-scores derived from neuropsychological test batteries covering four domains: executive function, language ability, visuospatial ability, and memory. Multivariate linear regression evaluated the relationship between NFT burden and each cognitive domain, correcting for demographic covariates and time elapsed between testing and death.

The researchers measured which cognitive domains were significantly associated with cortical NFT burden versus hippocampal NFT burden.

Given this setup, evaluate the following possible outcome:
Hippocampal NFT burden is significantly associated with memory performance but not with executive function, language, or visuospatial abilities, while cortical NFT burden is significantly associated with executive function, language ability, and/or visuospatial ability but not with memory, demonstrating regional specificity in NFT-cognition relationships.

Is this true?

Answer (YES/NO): NO